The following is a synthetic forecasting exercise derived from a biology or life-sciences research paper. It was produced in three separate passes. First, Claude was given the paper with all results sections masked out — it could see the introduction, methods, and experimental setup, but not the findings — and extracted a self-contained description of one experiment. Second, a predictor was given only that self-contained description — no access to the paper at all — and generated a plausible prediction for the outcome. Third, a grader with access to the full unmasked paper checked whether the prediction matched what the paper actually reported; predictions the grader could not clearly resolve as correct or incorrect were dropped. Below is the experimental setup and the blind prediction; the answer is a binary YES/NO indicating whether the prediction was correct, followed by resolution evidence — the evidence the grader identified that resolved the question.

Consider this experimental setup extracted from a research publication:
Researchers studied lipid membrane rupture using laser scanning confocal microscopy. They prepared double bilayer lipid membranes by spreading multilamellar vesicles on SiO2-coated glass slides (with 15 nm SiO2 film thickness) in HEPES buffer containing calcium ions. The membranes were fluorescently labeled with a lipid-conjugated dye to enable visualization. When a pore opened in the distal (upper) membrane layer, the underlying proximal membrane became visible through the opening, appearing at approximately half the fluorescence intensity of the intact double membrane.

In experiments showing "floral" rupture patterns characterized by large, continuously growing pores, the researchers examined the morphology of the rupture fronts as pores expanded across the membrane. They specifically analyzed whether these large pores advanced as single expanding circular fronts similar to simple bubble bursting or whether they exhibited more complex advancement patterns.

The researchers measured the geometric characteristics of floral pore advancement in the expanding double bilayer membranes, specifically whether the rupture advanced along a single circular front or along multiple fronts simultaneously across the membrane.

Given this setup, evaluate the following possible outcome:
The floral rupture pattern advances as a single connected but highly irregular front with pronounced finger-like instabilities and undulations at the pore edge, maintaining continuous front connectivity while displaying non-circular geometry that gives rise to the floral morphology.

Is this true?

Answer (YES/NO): NO